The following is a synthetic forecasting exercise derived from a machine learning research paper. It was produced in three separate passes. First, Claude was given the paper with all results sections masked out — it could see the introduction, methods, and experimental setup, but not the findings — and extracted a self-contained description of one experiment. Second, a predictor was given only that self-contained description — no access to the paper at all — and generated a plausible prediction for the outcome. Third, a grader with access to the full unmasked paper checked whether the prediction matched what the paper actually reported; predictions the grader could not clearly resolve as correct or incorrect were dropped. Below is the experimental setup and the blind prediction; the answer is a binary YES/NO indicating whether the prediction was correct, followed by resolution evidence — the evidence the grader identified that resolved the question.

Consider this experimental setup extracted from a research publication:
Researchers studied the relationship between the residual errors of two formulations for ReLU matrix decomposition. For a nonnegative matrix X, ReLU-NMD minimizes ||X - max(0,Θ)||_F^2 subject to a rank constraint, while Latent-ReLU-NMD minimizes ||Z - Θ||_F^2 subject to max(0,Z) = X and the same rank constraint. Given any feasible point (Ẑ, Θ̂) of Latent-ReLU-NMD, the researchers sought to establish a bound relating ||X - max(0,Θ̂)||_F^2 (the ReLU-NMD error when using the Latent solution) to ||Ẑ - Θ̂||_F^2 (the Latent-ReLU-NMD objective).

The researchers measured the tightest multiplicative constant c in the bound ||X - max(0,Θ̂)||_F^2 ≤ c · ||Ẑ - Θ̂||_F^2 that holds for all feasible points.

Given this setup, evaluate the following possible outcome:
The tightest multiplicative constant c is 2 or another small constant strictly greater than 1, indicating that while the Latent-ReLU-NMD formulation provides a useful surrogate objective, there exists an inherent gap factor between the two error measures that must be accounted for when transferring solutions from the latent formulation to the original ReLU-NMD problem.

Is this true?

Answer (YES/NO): YES